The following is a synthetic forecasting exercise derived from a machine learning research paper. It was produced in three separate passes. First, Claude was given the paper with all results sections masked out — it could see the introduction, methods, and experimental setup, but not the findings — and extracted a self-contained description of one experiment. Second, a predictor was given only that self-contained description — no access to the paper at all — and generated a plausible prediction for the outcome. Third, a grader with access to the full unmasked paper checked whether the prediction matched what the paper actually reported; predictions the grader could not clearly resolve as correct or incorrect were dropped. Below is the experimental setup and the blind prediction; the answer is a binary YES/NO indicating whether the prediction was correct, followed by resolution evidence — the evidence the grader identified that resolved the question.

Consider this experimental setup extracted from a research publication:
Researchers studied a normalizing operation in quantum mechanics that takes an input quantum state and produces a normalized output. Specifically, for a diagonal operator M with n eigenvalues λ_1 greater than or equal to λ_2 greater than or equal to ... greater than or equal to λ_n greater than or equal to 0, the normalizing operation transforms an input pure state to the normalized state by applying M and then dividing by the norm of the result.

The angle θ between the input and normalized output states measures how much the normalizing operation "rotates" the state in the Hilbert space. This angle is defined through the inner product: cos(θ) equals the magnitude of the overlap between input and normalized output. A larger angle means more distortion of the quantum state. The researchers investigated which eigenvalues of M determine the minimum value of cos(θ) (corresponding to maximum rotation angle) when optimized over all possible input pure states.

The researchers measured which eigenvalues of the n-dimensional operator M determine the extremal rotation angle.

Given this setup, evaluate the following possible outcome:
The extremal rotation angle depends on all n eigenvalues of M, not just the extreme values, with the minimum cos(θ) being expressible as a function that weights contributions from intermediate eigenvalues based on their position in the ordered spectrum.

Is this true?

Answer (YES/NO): NO